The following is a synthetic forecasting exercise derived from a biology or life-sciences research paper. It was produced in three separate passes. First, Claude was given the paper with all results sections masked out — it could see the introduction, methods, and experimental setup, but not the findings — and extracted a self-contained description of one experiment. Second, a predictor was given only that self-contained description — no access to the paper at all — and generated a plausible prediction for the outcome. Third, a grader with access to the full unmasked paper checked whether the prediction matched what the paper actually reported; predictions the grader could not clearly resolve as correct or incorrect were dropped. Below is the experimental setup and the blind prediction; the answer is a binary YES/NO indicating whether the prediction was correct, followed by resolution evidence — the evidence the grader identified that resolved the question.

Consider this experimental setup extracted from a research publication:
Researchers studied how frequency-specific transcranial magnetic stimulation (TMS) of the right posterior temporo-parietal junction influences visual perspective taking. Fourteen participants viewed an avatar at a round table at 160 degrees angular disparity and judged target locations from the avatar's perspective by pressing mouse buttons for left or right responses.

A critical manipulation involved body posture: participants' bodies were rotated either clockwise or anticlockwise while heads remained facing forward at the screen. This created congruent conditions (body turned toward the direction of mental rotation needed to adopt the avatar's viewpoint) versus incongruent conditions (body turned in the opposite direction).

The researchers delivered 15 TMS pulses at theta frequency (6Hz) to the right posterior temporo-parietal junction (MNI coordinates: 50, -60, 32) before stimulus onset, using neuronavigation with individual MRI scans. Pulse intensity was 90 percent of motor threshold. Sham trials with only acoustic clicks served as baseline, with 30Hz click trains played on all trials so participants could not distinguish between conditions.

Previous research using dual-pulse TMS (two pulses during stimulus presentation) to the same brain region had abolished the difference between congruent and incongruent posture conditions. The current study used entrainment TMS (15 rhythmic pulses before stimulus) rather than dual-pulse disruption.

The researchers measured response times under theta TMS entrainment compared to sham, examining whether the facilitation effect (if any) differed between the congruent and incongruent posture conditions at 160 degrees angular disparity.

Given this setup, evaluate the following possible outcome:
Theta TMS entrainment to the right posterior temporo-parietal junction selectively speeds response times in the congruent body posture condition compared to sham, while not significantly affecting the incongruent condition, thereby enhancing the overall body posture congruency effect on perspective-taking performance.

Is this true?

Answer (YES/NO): YES